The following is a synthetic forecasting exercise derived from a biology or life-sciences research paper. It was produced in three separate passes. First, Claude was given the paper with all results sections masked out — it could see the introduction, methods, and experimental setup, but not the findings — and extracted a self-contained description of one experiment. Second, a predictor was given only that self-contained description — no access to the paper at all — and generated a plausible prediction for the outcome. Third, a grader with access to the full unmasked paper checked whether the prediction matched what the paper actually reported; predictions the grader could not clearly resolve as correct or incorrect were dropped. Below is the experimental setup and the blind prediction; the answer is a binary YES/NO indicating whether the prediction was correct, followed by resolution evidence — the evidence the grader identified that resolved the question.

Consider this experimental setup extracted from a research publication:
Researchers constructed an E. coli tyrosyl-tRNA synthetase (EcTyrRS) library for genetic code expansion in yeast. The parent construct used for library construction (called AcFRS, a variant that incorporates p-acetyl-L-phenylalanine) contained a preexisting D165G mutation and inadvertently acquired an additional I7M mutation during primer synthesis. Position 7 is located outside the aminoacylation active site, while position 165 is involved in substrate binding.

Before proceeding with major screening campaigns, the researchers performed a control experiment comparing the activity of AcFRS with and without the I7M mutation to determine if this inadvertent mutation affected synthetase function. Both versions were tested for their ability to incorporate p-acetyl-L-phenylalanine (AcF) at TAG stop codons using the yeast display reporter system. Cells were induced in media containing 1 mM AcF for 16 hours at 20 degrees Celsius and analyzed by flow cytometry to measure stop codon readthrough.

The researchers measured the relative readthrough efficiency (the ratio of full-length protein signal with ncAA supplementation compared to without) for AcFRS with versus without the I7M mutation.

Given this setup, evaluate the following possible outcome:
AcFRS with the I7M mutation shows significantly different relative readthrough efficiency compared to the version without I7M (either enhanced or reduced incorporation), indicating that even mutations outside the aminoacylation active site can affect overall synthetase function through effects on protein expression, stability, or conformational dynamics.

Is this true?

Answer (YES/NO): NO